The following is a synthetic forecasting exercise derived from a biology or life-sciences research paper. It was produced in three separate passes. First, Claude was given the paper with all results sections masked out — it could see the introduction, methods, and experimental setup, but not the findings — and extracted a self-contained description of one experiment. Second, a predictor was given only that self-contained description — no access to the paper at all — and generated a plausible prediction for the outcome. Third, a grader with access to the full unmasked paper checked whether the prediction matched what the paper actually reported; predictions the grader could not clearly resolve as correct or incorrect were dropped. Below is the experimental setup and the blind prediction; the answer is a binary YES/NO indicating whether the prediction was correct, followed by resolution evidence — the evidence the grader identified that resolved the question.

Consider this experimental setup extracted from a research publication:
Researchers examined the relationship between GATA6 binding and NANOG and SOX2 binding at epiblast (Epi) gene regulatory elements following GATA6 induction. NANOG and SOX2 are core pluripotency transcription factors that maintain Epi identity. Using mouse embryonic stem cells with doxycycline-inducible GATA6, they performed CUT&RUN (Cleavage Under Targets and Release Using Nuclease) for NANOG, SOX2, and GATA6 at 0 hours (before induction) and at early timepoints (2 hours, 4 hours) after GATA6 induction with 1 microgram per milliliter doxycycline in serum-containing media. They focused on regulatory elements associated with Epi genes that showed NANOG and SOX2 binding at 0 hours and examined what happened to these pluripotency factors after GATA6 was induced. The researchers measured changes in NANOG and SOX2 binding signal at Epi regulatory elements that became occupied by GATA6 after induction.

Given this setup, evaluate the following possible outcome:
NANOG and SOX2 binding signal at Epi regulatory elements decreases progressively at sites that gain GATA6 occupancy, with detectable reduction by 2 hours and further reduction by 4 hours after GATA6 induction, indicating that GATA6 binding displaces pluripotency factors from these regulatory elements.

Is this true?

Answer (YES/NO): NO